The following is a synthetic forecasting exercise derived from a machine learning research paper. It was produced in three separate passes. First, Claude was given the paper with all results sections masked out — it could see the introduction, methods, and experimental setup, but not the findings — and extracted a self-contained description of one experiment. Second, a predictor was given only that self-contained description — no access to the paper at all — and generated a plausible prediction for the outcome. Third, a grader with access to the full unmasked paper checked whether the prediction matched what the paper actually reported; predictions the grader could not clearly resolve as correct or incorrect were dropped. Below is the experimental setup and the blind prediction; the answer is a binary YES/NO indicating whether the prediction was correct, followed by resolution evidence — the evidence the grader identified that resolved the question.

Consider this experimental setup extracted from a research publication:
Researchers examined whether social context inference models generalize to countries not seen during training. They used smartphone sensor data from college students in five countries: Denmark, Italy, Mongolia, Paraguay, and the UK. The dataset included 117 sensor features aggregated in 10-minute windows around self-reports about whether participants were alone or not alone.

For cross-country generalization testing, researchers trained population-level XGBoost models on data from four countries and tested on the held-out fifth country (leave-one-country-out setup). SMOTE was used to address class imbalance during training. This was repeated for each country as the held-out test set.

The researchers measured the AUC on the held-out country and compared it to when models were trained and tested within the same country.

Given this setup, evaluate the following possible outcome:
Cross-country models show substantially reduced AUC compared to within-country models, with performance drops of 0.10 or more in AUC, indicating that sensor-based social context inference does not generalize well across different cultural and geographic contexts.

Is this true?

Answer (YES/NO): NO